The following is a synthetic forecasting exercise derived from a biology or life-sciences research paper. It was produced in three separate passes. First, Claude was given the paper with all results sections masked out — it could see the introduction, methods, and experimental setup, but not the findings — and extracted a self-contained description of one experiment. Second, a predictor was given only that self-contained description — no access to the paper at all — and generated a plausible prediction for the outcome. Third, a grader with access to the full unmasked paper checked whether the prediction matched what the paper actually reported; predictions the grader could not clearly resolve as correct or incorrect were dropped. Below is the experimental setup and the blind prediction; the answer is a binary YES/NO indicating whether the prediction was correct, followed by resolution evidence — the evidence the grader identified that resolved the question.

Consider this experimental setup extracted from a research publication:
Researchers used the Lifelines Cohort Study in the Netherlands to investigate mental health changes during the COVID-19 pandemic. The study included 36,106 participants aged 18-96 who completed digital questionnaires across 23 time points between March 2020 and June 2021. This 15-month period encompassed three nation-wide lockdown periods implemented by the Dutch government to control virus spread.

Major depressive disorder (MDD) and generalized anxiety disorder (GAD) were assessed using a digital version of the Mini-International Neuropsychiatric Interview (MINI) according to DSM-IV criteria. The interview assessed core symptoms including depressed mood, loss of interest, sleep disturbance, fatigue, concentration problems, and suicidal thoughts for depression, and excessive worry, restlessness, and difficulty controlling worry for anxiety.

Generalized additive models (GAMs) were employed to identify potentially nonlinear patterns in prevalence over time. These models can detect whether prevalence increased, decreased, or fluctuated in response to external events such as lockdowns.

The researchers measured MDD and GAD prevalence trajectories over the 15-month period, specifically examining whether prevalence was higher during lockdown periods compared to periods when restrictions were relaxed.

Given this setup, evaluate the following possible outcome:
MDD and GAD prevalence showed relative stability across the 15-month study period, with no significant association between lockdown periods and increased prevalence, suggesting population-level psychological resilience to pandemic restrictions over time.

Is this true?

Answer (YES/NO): NO